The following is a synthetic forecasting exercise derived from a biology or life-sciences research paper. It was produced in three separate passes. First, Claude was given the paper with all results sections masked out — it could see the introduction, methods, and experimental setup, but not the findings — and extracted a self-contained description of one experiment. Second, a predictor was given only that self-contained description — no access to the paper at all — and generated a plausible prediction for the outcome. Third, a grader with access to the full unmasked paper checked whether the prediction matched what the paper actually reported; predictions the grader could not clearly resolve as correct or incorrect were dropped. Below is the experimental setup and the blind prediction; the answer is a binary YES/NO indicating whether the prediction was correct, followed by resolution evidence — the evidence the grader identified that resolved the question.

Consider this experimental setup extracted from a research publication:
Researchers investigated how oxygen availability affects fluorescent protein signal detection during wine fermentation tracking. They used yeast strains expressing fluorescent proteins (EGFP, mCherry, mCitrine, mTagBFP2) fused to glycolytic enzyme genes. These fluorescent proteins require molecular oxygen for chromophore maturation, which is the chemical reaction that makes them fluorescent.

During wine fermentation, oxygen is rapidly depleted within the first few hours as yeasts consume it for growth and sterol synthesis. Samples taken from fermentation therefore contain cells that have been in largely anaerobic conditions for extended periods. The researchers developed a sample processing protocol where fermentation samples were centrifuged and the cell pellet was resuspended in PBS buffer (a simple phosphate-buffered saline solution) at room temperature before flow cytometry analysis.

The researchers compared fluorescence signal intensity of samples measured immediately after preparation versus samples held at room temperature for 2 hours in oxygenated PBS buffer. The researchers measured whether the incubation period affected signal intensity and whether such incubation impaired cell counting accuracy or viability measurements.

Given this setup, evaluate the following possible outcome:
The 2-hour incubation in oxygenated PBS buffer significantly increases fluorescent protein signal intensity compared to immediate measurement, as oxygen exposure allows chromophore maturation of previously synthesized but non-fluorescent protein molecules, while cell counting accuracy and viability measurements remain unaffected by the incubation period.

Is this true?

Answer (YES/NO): NO